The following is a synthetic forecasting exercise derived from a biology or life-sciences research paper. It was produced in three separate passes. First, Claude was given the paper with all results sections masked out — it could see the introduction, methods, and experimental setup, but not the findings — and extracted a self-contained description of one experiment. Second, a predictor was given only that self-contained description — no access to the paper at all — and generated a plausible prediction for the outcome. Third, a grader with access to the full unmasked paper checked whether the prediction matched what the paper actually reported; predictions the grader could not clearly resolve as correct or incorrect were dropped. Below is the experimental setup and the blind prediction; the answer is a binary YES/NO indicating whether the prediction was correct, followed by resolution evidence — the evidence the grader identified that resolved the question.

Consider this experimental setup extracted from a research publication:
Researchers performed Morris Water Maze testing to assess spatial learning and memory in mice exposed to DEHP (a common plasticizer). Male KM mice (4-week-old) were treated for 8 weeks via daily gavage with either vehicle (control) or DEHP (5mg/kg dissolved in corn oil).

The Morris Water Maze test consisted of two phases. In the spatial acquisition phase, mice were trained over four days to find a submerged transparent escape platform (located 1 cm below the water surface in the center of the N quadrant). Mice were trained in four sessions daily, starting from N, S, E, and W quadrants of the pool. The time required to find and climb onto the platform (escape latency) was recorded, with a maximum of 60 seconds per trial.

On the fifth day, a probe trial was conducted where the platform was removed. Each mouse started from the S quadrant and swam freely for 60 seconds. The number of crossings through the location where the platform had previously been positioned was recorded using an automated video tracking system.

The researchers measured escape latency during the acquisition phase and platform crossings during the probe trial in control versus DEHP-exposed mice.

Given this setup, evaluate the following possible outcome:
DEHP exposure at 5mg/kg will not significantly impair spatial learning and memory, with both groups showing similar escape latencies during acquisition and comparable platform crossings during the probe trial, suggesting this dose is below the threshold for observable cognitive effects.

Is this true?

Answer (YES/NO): NO